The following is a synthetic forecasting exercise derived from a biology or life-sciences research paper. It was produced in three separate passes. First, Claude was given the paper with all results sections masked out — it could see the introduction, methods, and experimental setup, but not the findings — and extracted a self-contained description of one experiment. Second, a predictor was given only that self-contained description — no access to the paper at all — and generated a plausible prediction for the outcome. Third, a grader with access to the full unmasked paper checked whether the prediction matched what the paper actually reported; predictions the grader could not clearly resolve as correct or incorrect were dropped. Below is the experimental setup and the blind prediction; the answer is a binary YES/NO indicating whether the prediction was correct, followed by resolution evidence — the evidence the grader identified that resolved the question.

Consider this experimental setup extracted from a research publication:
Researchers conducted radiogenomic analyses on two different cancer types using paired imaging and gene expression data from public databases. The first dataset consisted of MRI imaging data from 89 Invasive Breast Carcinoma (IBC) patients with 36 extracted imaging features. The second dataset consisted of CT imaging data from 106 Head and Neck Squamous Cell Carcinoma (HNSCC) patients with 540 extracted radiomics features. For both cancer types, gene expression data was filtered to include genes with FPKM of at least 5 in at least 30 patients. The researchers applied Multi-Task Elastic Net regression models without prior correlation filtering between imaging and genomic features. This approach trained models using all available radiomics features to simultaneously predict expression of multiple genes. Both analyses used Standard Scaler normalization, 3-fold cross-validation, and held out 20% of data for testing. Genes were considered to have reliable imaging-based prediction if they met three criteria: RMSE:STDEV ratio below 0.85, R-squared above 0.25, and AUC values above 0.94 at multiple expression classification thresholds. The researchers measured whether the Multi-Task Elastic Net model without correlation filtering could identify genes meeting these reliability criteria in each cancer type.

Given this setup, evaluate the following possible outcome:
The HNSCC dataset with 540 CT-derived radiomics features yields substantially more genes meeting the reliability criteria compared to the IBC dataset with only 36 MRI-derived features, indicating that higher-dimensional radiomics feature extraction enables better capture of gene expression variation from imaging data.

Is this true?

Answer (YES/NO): NO